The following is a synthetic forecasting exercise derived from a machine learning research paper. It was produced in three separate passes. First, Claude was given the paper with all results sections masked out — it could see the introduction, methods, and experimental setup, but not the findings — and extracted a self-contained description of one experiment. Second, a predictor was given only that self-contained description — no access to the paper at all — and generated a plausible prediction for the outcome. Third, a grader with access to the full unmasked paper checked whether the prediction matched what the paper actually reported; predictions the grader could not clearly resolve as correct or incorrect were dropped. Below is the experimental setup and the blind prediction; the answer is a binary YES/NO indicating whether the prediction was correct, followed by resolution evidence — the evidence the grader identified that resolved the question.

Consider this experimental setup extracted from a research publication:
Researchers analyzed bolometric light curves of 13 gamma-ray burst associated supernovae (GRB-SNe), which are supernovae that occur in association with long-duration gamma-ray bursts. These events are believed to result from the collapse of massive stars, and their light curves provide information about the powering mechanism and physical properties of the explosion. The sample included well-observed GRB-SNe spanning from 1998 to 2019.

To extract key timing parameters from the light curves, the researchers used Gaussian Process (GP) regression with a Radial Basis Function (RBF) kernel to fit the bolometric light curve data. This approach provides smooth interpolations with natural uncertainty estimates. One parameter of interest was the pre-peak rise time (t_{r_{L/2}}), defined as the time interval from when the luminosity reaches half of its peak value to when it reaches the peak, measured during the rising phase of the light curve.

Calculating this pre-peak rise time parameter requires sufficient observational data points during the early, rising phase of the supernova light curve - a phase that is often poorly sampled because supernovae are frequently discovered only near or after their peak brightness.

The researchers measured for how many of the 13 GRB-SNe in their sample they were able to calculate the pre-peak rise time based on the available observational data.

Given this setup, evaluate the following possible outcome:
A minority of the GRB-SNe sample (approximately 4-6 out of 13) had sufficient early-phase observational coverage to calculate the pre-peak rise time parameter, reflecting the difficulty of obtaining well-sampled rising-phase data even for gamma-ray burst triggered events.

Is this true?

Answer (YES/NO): NO